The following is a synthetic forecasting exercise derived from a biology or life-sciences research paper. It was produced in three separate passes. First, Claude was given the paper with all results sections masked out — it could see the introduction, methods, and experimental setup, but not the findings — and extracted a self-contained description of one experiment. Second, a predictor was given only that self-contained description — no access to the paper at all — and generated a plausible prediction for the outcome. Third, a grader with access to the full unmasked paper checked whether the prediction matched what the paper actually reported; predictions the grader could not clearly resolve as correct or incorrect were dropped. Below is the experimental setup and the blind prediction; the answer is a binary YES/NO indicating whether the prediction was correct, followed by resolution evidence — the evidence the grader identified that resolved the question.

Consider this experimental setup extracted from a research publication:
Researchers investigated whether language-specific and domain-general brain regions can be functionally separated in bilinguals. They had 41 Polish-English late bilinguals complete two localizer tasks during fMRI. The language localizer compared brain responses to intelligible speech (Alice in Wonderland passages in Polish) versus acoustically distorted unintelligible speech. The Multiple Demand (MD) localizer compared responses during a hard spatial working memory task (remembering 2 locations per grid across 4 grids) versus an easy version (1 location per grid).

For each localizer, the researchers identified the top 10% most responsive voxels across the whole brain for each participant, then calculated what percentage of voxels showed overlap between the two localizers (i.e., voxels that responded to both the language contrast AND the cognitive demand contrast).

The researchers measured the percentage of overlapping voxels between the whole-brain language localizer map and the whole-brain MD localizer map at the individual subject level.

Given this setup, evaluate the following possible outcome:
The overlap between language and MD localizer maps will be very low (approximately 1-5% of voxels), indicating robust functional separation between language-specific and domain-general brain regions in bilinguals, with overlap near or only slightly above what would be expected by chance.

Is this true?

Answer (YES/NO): NO